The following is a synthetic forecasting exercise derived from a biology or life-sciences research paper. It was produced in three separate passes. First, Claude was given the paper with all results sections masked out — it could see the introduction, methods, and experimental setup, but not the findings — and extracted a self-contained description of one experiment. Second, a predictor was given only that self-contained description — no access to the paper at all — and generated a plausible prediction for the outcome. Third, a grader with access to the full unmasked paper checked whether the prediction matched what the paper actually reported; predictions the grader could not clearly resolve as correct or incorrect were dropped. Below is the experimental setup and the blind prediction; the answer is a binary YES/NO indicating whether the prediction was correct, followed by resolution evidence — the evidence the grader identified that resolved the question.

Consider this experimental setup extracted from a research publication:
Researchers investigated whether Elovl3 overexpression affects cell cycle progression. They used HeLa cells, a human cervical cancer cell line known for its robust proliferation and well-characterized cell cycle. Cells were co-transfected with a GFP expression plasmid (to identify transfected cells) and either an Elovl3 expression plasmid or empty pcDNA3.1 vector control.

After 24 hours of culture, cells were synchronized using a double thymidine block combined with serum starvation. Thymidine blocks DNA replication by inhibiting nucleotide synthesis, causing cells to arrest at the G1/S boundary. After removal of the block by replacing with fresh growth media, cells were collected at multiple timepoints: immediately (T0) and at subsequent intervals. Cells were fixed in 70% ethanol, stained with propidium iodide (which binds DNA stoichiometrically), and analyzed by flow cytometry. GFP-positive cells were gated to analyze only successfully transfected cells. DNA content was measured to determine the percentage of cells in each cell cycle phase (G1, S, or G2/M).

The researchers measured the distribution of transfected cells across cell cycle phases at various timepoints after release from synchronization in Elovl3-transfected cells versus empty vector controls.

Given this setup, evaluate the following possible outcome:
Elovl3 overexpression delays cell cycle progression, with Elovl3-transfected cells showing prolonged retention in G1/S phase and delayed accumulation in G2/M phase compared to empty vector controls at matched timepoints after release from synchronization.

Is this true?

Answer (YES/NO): NO